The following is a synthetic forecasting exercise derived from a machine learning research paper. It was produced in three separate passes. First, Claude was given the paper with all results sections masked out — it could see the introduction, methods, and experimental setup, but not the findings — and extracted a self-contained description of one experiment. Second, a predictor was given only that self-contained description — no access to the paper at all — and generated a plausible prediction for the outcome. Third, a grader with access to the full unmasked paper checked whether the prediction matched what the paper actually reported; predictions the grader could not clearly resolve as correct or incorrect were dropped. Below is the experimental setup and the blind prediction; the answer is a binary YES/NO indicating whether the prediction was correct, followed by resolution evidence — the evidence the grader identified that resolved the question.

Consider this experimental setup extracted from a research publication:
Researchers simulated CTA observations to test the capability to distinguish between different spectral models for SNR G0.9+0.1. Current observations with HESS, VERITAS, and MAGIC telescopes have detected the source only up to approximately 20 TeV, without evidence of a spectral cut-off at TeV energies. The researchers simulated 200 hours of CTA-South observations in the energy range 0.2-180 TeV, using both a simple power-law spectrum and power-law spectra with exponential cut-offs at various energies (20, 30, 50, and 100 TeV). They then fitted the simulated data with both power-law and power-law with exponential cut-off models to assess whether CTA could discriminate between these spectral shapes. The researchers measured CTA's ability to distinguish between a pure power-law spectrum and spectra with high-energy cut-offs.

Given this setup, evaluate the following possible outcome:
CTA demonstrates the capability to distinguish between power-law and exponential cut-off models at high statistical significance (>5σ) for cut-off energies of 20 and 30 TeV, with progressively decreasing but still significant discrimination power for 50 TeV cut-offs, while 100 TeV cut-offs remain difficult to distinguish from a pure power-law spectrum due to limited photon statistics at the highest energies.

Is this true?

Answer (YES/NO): NO